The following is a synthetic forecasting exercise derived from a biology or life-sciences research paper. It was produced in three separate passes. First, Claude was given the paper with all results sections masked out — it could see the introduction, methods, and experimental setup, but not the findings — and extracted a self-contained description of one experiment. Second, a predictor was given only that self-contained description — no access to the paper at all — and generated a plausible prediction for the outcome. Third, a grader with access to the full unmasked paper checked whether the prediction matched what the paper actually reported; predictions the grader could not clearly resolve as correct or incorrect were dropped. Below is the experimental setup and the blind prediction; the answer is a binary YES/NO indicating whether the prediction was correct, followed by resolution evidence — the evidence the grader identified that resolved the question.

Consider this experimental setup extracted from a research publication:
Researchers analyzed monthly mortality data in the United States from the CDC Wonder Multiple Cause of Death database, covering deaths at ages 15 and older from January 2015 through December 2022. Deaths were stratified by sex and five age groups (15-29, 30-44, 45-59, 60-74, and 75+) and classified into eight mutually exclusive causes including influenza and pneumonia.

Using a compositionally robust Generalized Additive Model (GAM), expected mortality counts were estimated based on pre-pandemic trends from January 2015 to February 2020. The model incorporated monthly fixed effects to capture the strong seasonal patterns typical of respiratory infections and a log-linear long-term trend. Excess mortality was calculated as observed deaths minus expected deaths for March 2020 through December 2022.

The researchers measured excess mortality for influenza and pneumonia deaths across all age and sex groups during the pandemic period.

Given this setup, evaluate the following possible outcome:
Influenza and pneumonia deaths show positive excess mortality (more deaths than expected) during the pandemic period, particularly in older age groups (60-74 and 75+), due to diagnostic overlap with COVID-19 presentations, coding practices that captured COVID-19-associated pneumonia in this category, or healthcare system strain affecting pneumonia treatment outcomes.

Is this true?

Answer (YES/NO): NO